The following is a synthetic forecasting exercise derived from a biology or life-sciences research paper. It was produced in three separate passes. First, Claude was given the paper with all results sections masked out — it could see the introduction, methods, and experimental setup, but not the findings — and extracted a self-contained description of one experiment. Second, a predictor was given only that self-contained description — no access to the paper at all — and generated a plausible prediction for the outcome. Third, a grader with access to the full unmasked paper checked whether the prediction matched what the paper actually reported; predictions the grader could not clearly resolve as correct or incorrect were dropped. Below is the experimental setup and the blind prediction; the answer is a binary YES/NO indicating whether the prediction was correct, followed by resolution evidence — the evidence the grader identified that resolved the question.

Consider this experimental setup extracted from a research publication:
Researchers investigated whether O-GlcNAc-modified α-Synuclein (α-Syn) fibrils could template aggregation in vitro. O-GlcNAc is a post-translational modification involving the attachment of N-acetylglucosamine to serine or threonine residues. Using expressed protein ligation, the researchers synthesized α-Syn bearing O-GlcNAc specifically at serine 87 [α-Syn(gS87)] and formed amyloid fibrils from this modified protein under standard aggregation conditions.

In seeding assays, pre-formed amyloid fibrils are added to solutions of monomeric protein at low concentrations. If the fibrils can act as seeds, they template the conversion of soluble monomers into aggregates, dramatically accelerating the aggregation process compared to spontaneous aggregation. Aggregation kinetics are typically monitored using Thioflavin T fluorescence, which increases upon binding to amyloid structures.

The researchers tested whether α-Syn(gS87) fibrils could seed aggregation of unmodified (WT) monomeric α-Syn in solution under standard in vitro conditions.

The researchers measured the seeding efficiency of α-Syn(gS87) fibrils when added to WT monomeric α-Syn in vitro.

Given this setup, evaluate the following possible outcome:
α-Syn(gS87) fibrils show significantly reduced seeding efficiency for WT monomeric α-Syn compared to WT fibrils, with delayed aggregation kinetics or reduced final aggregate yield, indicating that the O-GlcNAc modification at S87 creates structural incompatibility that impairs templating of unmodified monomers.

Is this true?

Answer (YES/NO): NO